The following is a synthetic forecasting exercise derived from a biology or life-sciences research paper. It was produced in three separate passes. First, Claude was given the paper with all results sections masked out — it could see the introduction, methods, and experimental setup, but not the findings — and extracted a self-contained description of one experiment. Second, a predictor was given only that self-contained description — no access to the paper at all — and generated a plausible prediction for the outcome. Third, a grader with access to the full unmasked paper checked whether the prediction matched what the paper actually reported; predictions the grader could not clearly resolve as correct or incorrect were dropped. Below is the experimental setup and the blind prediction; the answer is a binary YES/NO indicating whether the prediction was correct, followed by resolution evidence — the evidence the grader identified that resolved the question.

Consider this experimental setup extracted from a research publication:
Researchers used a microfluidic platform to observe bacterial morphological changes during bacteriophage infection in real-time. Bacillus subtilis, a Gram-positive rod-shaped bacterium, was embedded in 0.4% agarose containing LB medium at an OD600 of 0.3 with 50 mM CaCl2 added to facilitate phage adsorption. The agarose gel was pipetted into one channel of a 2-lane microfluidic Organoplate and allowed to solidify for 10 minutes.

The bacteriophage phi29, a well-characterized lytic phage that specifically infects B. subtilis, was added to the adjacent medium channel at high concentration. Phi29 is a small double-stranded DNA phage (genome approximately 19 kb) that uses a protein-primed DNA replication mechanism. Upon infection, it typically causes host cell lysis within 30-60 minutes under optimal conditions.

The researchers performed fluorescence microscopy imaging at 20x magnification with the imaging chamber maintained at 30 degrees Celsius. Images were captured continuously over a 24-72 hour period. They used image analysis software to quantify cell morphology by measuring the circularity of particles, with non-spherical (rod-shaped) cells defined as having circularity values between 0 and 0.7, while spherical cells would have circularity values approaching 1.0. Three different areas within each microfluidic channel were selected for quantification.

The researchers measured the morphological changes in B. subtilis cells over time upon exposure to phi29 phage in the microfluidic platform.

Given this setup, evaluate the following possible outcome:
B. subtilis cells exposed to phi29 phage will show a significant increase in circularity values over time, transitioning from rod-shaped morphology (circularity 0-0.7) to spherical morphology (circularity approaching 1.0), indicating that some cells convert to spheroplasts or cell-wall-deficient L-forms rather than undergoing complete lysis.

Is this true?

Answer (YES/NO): YES